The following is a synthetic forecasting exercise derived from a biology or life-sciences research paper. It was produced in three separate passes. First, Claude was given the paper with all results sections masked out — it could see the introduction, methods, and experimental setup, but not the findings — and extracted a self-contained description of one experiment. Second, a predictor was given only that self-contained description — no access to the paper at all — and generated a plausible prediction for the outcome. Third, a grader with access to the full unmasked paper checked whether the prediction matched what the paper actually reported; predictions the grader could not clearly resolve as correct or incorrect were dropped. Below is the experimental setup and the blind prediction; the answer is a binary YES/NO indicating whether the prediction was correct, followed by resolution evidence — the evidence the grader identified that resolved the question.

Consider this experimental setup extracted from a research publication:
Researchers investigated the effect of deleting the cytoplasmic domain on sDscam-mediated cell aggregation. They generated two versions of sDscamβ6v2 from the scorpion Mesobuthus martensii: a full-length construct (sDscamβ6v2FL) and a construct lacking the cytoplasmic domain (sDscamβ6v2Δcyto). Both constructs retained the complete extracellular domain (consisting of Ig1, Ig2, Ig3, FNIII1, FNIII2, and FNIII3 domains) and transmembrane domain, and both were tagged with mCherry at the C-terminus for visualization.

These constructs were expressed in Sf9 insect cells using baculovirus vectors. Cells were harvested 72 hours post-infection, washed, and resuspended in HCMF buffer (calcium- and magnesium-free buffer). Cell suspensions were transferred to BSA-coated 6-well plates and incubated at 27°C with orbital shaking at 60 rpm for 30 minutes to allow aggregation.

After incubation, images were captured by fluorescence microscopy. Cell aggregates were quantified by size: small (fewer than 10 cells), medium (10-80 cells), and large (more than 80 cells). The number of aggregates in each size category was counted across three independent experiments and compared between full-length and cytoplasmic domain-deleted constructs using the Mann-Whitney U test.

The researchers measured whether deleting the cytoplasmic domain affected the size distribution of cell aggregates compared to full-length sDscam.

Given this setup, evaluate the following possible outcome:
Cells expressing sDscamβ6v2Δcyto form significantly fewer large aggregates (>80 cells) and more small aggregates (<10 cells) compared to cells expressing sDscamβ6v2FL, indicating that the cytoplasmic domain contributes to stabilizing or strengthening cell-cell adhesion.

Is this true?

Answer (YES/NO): NO